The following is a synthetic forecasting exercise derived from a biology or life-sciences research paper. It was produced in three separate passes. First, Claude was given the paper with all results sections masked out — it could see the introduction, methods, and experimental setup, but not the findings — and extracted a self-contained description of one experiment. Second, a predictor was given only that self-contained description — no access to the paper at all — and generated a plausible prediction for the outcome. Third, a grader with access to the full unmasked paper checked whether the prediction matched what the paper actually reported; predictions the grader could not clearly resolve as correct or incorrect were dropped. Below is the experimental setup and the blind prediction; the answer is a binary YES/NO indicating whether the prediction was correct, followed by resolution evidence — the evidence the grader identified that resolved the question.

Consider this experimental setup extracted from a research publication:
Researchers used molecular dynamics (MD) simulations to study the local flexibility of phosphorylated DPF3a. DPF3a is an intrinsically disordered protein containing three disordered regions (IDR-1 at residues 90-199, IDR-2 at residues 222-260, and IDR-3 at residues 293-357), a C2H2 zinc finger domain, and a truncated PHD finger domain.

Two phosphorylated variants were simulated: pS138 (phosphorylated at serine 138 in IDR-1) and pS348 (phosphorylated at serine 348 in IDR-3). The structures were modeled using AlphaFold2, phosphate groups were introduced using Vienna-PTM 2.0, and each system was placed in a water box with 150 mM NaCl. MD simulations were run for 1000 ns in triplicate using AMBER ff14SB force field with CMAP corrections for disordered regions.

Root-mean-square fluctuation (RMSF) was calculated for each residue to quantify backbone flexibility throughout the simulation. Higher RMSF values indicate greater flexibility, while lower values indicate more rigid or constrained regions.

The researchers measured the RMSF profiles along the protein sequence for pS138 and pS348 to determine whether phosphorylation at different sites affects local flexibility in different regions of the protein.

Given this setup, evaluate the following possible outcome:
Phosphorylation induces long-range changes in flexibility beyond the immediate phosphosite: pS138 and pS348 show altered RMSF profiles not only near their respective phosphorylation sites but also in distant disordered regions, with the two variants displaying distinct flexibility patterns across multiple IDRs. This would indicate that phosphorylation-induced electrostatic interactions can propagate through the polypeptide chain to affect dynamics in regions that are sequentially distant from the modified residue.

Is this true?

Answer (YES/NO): YES